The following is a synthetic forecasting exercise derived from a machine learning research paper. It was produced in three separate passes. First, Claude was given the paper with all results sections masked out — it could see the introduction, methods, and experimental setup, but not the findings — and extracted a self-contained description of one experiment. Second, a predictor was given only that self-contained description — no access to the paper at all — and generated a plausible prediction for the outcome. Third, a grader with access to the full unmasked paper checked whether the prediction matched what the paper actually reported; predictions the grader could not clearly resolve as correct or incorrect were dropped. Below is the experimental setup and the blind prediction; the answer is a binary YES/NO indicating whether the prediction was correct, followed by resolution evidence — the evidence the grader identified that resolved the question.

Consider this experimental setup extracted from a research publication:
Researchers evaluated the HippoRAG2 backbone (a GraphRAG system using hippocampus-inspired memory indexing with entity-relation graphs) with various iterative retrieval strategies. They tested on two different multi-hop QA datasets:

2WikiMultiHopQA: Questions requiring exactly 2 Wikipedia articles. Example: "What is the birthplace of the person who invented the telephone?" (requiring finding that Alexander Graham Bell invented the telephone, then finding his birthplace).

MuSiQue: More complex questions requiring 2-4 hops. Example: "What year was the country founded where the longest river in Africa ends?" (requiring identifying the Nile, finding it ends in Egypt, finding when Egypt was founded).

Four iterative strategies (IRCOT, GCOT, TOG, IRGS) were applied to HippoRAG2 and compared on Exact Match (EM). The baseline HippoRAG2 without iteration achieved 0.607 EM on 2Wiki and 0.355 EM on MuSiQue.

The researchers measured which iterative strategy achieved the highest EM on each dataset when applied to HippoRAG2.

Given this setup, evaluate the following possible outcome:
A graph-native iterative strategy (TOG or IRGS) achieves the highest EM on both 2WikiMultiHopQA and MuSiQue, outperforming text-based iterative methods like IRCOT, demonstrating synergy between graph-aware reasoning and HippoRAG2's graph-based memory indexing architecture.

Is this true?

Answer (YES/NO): NO